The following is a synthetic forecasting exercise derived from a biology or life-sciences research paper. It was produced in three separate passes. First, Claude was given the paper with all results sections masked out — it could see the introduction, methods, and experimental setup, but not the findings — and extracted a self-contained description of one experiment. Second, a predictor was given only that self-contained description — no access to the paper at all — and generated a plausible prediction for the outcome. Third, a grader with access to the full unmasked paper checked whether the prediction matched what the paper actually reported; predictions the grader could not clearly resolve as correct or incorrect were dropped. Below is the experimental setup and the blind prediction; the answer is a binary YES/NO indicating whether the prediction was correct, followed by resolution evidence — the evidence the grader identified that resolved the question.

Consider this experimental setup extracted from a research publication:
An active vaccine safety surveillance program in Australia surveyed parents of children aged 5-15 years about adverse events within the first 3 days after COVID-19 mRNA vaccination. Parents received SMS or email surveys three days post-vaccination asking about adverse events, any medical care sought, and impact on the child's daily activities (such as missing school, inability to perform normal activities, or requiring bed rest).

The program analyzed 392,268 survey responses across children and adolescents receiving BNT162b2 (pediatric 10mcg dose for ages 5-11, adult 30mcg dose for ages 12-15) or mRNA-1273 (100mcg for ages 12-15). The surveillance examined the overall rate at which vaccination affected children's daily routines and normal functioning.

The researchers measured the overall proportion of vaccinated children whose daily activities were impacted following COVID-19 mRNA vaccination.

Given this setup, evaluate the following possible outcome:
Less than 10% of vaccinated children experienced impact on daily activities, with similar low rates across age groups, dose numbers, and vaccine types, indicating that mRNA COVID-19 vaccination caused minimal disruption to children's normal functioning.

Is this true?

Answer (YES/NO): NO